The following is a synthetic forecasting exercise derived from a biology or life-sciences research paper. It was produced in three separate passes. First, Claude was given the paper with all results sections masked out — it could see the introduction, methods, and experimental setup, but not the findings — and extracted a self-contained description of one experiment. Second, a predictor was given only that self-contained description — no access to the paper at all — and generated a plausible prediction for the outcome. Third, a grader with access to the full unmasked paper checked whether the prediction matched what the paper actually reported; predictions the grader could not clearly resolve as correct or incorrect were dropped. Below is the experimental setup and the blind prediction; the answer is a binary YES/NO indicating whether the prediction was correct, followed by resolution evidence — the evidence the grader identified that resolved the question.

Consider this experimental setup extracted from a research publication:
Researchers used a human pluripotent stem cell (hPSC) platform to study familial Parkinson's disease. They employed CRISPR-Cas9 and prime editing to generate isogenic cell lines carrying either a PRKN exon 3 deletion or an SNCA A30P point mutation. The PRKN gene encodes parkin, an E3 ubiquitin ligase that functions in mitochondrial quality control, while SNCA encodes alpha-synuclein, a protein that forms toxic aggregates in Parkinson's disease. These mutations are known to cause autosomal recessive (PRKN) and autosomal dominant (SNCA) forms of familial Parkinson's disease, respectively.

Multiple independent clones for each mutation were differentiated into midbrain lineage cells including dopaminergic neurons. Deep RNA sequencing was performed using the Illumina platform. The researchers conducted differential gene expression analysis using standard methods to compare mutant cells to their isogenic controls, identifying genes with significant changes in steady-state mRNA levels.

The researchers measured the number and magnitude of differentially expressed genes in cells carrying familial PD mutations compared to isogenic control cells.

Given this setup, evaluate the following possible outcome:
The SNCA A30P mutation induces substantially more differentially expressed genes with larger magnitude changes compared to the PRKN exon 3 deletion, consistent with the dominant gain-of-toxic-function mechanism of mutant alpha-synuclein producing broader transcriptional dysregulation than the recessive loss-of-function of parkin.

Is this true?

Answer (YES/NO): NO